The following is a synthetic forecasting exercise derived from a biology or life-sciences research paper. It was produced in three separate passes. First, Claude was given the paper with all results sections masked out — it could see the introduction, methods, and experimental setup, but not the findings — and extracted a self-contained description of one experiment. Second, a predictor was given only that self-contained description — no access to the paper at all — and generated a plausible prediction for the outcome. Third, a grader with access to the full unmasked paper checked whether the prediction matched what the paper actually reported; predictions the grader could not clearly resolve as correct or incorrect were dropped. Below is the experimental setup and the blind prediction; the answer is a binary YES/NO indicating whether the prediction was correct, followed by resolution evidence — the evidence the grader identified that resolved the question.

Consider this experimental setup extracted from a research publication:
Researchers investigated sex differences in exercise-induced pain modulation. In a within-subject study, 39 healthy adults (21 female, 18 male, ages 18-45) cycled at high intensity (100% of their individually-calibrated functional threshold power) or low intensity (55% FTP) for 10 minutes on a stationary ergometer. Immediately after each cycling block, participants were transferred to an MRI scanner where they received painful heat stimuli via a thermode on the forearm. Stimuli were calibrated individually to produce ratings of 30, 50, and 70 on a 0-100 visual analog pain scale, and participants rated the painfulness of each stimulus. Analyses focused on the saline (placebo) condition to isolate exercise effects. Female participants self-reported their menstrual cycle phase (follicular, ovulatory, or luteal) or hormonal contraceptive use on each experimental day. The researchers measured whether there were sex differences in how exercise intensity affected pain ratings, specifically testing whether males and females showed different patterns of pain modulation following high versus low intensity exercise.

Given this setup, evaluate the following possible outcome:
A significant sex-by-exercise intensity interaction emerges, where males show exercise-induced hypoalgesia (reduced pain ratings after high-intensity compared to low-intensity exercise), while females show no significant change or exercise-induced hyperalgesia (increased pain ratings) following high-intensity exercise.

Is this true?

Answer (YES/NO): NO